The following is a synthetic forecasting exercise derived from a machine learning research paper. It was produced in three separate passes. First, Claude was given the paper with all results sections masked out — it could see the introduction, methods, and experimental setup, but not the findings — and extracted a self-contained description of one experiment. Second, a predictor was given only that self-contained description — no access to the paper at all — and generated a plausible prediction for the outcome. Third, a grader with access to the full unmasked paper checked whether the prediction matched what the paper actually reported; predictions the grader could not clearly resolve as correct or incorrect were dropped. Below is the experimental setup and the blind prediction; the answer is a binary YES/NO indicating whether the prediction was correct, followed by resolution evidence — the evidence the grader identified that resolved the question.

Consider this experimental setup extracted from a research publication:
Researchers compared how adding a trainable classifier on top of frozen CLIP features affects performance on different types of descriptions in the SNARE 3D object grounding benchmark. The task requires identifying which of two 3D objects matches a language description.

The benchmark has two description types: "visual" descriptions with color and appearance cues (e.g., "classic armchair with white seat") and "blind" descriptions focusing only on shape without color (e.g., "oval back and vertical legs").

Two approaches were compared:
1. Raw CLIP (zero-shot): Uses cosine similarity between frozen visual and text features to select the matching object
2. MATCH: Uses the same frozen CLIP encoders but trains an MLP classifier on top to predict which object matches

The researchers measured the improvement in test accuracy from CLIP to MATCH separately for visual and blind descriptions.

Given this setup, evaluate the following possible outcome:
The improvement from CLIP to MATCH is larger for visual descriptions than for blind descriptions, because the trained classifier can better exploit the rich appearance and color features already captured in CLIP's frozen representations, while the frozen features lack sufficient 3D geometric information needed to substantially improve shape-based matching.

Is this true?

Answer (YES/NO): NO